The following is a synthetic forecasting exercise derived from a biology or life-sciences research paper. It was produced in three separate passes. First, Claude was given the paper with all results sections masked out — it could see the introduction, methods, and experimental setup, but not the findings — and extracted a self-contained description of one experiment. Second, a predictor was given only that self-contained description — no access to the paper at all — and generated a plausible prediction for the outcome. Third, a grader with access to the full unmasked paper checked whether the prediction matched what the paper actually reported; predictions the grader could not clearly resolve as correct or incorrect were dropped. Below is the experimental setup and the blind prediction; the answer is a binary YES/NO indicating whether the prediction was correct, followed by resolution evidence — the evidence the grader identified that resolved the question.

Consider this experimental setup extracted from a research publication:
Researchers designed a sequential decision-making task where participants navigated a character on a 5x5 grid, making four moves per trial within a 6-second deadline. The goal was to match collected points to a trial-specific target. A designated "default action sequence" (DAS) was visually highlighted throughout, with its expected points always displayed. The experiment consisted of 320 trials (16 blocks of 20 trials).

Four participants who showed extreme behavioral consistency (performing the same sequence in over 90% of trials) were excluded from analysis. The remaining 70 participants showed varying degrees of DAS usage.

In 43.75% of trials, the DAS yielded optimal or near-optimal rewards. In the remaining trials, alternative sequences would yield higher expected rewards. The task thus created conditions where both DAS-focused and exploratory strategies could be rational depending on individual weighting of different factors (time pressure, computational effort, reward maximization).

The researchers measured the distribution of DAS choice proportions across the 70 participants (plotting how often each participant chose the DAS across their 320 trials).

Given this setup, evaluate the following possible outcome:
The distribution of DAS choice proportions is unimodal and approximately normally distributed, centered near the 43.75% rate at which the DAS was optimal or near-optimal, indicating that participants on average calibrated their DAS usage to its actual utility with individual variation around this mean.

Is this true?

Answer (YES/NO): NO